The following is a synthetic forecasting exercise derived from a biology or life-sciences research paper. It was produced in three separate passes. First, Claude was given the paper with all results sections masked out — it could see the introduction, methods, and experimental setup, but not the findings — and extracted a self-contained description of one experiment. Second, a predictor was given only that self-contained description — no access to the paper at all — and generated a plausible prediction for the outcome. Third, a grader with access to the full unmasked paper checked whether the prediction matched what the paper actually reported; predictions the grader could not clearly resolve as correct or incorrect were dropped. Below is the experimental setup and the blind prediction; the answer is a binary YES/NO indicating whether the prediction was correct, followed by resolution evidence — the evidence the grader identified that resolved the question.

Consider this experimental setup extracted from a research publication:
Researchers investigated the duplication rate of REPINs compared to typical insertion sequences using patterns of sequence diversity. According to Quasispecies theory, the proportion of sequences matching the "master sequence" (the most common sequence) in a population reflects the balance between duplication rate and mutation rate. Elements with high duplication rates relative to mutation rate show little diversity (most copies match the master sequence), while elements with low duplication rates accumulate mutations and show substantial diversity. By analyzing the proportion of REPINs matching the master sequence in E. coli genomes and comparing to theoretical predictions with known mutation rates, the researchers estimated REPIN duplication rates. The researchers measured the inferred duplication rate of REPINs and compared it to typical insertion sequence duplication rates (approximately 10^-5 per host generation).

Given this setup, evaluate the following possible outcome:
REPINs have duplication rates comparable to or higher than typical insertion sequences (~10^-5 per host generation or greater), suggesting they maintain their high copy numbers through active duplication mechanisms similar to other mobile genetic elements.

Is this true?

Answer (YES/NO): NO